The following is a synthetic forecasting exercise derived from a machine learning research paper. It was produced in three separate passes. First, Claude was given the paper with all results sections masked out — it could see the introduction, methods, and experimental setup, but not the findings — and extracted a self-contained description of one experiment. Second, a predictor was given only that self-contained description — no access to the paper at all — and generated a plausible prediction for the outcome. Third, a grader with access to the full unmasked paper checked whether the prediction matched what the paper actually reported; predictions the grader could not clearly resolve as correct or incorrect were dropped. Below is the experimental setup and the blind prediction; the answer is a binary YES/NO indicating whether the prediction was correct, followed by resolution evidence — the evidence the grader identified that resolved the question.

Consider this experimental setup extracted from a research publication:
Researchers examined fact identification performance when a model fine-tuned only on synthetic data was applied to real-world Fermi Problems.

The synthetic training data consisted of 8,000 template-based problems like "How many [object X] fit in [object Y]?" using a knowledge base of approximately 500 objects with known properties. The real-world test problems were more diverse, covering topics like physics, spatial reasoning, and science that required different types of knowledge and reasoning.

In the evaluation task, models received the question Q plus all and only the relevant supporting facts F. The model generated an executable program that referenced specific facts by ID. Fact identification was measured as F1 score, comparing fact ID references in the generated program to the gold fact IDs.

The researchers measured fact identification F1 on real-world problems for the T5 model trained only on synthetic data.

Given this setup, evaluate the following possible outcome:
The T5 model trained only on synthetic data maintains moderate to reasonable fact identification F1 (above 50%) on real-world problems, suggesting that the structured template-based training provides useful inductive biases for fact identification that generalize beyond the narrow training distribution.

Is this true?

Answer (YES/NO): YES